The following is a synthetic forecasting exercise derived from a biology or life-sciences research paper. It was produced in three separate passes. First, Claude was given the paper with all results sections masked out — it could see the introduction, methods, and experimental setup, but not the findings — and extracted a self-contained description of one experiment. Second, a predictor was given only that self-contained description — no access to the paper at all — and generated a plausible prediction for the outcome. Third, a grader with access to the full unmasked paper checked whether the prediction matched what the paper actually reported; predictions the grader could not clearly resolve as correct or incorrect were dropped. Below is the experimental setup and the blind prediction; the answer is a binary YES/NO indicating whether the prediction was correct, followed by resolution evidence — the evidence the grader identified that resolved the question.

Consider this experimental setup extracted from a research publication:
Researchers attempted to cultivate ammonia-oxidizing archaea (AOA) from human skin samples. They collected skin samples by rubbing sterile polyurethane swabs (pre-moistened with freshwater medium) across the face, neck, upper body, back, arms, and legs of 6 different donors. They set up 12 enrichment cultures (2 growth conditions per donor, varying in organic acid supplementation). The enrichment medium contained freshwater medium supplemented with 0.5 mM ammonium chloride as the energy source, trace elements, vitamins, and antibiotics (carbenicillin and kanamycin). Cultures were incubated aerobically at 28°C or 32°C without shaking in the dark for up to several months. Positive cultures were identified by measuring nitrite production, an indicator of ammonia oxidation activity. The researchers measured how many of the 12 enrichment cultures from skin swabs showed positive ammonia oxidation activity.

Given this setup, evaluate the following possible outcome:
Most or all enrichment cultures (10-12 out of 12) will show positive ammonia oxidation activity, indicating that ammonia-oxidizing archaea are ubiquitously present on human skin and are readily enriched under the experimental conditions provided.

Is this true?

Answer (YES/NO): NO